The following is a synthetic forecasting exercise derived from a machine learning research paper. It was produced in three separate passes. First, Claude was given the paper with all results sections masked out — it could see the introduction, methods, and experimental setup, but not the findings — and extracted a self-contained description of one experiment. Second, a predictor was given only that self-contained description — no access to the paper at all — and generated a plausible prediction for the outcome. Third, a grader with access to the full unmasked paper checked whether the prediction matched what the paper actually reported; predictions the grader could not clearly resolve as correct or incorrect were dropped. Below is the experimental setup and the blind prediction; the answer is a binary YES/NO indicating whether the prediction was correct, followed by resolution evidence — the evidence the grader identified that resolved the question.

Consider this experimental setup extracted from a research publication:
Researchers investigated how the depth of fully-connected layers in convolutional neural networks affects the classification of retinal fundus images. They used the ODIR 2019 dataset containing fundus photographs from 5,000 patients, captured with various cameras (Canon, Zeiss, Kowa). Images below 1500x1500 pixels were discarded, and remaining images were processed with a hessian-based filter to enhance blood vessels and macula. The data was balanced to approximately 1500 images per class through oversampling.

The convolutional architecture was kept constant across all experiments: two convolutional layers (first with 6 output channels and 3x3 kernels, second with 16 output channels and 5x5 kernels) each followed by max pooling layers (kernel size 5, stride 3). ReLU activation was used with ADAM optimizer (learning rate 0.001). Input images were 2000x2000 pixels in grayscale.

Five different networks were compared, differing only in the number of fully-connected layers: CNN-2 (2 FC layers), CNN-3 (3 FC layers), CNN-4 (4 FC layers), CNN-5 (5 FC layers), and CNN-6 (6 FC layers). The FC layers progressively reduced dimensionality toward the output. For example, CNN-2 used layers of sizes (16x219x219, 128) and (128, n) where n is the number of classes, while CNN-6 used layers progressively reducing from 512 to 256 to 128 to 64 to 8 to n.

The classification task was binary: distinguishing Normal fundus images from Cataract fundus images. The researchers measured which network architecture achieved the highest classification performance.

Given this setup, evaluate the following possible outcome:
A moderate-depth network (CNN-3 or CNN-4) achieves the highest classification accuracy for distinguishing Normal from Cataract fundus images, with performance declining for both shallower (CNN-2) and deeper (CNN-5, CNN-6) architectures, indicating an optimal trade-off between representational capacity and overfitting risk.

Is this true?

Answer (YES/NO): NO